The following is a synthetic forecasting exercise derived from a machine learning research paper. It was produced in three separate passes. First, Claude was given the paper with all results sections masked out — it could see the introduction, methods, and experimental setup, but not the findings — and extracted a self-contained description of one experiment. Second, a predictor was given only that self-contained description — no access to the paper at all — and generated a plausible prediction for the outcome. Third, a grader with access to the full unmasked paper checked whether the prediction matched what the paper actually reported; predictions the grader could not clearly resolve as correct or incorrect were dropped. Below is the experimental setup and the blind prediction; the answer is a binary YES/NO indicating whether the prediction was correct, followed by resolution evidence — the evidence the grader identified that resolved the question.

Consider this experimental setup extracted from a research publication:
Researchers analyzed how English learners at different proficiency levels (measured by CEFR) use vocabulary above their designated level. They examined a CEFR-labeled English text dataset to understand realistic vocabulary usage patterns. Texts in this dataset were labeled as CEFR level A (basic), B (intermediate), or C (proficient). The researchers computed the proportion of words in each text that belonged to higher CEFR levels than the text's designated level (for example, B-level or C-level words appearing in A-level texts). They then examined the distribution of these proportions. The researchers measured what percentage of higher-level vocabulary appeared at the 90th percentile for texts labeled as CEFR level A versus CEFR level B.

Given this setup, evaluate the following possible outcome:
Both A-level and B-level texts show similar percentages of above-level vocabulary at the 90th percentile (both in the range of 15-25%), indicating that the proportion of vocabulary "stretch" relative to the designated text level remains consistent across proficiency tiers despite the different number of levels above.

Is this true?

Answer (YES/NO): NO